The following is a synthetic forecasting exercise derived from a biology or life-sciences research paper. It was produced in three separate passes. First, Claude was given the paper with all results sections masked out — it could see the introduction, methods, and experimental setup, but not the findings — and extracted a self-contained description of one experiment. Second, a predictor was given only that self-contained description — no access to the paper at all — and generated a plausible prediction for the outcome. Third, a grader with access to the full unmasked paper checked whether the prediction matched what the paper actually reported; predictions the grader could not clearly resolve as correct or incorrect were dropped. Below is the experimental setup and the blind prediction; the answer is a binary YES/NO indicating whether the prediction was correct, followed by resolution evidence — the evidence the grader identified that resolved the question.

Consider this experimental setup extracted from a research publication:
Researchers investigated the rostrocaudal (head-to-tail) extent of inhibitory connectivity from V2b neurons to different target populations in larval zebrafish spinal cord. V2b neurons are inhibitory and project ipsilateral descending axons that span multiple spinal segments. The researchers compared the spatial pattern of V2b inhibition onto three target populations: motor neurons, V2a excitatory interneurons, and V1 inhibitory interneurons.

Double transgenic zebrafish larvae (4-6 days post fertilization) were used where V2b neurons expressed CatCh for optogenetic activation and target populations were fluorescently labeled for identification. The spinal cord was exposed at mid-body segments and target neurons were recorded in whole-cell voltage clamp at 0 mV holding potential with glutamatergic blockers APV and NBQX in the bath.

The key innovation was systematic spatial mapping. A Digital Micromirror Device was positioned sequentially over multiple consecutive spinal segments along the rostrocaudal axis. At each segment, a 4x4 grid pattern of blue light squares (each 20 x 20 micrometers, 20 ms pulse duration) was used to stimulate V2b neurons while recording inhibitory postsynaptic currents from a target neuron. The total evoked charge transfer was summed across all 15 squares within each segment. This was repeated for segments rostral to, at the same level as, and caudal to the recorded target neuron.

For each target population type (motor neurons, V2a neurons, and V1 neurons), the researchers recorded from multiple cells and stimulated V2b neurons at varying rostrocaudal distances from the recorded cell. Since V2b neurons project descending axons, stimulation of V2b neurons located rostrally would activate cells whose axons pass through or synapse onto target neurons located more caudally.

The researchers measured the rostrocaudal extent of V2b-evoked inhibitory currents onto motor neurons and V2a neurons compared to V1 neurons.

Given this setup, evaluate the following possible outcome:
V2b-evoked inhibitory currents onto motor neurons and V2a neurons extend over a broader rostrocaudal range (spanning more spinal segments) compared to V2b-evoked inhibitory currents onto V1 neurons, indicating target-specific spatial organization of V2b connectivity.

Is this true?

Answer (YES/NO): YES